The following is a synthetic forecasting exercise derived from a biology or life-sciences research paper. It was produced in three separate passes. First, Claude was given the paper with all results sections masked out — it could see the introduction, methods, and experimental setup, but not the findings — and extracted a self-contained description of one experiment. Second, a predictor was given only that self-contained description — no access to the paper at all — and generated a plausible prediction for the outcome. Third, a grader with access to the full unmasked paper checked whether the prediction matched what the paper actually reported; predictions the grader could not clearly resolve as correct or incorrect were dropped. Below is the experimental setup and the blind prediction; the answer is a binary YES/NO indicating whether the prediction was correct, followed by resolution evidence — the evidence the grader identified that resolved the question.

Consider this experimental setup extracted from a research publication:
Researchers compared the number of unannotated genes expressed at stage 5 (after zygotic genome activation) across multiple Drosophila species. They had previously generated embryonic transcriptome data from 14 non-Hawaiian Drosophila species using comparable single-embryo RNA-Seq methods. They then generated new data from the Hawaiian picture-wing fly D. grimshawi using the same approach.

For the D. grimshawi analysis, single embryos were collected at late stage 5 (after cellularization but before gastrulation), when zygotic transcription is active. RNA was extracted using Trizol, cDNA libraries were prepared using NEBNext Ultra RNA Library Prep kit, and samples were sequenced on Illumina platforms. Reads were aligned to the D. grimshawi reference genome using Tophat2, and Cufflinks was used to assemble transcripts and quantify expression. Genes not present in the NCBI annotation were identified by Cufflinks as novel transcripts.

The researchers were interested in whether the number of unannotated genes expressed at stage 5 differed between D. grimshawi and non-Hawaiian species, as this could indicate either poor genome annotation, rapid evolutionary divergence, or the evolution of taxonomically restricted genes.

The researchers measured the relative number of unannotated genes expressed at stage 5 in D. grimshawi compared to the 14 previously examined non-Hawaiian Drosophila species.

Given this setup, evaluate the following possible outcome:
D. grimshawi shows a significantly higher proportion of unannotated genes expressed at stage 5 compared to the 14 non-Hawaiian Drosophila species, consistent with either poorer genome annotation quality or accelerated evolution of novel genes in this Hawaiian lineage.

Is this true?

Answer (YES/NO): YES